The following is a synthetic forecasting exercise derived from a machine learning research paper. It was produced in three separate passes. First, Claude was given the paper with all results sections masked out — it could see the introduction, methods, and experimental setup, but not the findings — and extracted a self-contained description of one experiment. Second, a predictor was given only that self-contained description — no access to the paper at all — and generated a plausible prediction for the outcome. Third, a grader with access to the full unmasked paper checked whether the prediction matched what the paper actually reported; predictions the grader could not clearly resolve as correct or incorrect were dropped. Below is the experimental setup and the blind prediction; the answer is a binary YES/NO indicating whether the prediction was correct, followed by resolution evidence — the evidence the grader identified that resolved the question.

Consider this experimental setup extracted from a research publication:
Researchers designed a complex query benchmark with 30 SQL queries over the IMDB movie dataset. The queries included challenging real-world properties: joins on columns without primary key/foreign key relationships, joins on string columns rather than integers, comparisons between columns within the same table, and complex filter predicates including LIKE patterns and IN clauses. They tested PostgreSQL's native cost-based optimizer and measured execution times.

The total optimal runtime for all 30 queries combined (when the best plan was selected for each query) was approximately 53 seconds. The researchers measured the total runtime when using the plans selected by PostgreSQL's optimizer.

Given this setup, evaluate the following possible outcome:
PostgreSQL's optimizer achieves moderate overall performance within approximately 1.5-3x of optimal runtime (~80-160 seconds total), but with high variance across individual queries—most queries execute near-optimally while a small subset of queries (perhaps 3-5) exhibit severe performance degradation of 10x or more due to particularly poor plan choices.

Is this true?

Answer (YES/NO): NO